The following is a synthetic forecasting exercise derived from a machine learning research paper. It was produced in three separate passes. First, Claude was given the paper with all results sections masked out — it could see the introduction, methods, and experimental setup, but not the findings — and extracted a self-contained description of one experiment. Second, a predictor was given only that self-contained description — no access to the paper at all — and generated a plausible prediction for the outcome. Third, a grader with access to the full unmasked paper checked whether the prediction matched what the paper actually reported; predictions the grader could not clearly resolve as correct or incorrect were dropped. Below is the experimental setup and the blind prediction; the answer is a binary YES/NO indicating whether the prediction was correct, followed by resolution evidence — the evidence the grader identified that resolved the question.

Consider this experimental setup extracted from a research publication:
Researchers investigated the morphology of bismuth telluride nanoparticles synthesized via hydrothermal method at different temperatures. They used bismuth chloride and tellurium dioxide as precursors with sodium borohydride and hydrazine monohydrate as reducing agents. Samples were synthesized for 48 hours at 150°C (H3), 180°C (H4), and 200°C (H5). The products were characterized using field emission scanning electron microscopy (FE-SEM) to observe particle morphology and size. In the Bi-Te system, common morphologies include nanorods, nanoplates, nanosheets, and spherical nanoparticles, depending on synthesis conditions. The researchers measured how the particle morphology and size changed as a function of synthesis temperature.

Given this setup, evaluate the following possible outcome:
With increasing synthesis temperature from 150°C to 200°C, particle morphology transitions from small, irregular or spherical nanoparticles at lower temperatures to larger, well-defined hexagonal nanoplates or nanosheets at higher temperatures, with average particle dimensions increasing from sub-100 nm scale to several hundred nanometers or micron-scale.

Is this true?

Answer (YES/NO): NO